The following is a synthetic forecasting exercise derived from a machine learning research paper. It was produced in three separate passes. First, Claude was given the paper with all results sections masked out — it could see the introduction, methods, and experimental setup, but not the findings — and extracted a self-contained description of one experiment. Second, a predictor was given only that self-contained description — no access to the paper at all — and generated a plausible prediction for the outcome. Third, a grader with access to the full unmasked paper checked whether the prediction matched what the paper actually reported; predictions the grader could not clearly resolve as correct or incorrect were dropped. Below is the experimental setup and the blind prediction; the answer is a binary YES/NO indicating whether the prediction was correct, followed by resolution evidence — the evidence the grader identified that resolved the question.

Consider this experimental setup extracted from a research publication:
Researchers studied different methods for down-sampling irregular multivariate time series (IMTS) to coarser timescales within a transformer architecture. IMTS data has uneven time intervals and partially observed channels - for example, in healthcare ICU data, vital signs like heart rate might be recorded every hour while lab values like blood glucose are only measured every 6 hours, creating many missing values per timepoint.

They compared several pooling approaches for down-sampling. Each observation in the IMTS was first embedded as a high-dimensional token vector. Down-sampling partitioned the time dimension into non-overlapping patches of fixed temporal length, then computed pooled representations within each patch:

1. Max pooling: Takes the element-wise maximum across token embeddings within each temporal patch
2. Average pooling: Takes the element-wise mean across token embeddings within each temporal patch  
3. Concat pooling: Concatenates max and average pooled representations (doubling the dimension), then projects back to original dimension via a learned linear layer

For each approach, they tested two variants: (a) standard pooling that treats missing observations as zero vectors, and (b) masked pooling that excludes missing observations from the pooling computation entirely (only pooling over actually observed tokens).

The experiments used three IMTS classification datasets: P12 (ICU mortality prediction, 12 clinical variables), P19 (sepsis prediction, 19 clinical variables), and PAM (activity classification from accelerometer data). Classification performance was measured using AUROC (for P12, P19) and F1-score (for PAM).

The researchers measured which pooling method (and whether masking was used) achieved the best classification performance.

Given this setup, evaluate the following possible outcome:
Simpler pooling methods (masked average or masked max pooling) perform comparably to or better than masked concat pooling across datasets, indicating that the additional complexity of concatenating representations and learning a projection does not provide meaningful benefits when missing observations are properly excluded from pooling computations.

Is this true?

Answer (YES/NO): NO